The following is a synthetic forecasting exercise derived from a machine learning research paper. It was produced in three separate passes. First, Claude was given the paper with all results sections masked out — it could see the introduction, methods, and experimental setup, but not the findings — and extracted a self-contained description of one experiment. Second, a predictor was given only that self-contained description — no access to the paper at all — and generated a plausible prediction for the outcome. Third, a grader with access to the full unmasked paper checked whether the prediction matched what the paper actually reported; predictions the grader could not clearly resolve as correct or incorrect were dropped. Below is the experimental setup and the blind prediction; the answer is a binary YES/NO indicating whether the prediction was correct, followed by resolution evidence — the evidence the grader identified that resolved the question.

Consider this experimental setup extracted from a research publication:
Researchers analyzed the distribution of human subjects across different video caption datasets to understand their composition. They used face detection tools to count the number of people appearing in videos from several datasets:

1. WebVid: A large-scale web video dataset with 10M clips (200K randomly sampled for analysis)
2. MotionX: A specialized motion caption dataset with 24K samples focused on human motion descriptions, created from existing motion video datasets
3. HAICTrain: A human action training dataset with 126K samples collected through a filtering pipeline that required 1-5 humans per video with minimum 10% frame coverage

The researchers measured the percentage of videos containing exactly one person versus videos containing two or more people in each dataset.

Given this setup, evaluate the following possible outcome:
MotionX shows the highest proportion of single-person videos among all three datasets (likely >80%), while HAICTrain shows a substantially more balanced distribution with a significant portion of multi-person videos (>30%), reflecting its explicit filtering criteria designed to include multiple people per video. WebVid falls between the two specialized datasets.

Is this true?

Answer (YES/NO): NO